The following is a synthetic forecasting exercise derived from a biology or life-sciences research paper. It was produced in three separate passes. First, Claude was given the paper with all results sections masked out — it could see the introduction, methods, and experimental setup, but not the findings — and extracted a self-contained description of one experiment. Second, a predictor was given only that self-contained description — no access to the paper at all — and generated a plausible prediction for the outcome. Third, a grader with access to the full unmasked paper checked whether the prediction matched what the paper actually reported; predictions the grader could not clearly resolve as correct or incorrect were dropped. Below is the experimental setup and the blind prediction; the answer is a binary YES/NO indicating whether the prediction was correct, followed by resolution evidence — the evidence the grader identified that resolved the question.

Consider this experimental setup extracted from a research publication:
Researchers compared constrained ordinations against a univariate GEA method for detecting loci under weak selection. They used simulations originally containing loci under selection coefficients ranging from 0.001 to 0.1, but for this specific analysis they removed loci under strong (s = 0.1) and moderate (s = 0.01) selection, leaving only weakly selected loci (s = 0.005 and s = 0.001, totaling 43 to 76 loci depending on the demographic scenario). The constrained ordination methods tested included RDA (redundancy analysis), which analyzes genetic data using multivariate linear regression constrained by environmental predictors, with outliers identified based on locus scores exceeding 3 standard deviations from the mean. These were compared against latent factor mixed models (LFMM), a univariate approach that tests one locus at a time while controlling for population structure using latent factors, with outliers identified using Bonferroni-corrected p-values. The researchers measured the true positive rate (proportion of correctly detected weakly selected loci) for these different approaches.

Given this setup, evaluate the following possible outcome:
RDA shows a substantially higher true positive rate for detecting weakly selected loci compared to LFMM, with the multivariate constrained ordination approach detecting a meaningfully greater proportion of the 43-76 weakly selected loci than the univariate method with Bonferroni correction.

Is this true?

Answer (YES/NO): YES